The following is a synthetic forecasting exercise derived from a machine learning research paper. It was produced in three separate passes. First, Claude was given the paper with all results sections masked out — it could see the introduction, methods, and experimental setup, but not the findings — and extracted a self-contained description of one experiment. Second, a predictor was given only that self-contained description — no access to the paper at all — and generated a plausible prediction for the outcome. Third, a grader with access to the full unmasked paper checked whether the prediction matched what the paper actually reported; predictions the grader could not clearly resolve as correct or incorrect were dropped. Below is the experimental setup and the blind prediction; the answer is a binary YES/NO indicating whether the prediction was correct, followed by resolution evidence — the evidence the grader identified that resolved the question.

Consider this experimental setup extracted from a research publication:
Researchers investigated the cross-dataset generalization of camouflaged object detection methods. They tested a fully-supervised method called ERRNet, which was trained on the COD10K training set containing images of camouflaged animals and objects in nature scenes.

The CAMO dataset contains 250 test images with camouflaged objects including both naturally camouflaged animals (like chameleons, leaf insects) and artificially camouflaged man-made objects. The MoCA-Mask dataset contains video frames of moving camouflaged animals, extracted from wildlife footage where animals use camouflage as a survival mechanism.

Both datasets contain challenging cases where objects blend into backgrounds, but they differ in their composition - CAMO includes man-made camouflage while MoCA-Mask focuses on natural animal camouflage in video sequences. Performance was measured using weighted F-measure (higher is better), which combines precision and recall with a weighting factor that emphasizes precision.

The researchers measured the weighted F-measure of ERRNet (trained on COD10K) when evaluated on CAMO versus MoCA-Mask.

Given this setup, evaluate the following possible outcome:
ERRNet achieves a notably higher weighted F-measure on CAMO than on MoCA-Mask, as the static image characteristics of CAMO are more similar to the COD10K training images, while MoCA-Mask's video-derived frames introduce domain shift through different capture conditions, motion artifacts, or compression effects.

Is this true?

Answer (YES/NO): YES